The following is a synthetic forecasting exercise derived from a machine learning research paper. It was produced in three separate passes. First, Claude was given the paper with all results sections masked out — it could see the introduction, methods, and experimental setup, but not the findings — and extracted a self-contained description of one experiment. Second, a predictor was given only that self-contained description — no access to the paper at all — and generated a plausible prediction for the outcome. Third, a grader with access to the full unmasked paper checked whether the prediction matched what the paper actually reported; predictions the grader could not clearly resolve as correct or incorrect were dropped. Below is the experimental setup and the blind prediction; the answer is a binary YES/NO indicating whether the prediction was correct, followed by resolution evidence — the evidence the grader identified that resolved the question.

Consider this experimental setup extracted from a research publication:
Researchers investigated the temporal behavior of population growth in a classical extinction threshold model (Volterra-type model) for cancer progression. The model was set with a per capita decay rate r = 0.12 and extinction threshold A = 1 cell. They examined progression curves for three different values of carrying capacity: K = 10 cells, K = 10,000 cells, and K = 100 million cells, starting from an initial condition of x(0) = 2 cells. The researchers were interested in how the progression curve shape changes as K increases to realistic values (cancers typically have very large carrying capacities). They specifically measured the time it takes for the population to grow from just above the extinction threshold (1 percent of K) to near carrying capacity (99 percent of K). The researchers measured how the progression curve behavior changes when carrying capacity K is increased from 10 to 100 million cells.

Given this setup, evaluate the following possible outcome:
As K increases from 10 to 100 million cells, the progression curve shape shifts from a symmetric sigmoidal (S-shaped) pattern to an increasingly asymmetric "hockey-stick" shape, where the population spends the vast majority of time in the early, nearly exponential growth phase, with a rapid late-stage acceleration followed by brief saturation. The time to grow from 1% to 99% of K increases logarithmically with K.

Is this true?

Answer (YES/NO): NO